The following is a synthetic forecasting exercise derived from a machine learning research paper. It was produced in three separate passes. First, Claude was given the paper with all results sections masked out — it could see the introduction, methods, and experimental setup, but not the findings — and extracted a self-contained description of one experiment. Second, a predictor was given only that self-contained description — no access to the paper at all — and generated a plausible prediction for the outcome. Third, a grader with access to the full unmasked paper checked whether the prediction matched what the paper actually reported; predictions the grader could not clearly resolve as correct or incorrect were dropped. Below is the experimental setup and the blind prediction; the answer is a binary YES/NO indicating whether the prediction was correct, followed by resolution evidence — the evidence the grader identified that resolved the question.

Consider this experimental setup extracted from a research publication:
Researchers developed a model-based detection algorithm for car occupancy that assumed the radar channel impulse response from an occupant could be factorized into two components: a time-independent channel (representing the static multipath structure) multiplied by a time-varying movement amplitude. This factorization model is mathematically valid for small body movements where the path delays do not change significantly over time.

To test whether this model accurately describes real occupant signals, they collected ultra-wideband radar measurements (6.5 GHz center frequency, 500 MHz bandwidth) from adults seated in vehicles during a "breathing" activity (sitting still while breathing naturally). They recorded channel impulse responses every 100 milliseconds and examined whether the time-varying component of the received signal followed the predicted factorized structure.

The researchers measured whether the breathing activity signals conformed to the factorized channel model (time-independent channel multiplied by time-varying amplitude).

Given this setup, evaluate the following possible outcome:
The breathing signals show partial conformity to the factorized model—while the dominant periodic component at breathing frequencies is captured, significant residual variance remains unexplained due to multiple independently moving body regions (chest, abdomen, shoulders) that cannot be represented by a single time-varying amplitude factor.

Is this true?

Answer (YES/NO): NO